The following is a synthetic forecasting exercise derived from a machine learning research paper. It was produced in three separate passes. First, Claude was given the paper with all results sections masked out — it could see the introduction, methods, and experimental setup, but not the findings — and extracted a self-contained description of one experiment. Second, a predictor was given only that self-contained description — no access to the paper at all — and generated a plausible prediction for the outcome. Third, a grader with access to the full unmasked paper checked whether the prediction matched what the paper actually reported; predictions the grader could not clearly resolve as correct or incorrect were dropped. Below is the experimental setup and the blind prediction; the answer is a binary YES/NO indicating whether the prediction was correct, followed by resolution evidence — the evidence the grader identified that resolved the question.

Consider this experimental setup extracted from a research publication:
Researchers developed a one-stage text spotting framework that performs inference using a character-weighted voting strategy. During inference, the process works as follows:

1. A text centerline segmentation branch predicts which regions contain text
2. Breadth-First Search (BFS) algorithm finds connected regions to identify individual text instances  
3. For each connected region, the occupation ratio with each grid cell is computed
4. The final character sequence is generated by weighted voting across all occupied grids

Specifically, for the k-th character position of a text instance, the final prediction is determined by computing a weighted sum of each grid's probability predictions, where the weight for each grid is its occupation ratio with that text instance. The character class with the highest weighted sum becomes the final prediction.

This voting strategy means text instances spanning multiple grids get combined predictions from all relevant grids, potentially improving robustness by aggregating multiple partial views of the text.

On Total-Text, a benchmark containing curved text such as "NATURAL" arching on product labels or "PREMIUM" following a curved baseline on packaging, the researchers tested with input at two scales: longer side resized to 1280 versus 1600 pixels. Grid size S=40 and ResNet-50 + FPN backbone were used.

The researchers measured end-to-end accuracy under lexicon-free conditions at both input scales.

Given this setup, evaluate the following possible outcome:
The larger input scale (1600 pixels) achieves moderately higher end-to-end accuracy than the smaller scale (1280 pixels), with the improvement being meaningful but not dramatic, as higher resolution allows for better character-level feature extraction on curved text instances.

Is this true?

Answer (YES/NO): NO